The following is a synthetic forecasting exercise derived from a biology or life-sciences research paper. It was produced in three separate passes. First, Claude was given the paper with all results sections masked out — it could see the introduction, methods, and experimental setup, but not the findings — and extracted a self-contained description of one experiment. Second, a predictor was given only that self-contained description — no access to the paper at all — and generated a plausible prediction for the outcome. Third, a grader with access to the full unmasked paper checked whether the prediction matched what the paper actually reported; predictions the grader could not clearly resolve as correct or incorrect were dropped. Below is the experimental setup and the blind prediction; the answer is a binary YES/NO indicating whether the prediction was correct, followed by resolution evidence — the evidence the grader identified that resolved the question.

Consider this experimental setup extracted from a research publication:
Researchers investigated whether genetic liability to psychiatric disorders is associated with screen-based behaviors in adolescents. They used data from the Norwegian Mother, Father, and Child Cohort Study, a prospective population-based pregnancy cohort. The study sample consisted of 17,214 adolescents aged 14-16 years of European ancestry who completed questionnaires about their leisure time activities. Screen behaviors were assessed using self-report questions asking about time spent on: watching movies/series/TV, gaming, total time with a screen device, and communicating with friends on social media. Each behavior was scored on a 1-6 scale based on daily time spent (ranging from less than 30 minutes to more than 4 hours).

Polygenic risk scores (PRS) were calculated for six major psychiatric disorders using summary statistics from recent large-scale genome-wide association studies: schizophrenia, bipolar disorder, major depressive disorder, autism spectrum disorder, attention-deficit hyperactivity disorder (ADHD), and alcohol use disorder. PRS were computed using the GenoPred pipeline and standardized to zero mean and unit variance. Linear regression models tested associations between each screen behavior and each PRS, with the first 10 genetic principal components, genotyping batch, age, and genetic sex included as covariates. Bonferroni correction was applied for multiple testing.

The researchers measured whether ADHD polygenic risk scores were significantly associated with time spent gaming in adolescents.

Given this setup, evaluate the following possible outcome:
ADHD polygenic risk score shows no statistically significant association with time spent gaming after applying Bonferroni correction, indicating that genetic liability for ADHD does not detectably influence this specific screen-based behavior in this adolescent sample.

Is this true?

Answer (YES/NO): NO